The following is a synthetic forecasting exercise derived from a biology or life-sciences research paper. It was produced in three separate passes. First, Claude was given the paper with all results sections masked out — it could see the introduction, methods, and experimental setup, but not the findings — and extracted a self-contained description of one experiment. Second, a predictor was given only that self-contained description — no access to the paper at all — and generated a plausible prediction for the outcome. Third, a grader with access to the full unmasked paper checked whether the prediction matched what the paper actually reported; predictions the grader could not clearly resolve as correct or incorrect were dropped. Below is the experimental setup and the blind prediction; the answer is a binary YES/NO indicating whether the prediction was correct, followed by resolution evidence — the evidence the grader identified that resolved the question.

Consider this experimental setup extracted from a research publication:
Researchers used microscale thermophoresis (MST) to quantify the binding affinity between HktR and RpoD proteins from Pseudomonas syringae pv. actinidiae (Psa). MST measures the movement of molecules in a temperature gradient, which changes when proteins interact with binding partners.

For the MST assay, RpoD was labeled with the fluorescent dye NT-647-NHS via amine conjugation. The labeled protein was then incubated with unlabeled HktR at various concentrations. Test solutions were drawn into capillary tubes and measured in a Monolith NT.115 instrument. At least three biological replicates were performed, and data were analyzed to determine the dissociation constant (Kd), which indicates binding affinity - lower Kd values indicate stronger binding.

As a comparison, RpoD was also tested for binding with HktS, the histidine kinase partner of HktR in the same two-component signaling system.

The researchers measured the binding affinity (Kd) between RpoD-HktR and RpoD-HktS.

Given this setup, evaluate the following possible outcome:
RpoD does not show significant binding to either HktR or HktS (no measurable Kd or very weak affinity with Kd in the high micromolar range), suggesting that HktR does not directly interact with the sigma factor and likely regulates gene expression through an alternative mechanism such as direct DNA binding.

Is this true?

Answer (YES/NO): NO